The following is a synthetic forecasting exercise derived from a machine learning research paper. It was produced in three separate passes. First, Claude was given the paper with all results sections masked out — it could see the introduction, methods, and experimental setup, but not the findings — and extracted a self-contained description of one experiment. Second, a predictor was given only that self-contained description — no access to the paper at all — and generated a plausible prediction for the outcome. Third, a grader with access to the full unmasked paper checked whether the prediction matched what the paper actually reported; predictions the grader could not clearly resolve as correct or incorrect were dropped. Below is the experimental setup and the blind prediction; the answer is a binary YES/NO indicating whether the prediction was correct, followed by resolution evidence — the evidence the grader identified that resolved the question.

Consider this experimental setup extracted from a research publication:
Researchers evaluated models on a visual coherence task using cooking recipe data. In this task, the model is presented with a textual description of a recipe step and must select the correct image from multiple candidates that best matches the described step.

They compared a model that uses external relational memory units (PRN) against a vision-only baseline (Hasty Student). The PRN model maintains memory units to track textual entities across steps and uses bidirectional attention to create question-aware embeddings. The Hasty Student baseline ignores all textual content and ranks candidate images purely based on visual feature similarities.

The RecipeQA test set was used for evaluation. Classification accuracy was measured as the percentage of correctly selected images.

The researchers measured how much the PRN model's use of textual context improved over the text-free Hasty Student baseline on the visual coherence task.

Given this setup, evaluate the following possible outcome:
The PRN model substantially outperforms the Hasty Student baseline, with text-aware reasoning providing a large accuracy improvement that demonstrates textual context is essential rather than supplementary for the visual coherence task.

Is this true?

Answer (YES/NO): NO